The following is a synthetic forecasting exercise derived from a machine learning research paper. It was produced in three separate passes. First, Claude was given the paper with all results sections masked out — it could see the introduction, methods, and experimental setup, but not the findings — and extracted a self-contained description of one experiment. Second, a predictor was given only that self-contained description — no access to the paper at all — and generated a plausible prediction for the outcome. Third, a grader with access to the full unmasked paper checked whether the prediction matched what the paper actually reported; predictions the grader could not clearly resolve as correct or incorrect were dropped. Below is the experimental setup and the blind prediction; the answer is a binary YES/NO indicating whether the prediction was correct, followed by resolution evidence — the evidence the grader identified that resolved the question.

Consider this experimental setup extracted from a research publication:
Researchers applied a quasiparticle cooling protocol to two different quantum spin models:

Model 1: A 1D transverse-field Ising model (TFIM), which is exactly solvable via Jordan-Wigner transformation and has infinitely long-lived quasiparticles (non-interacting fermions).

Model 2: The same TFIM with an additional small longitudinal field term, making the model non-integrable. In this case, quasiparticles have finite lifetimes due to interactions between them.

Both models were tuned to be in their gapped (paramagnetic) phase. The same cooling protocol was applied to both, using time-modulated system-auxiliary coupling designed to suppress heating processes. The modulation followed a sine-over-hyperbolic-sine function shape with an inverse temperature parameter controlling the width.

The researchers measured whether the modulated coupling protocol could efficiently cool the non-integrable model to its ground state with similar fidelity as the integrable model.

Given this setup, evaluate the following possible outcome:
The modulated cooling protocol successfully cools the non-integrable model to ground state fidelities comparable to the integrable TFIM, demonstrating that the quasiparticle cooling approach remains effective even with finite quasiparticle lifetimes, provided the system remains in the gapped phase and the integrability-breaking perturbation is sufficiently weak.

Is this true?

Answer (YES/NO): YES